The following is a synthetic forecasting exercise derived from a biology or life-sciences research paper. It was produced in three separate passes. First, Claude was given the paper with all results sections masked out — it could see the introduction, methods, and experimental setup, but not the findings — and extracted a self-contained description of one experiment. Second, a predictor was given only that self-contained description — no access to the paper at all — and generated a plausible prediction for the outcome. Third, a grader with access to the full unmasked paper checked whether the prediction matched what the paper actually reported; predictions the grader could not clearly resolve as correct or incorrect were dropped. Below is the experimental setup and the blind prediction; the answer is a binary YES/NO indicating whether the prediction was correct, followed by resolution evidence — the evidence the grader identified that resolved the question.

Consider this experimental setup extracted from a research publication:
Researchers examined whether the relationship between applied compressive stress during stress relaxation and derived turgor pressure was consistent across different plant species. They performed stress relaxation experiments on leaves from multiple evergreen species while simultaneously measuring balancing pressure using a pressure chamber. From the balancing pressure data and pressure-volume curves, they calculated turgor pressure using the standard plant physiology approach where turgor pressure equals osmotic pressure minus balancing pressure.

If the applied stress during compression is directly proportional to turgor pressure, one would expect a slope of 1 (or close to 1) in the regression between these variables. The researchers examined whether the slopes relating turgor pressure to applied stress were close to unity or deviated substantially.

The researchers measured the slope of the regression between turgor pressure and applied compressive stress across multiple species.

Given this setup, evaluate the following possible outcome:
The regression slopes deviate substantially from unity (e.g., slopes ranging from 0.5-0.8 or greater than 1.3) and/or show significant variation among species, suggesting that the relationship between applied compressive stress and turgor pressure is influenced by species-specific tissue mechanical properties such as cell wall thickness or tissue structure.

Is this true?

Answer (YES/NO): YES